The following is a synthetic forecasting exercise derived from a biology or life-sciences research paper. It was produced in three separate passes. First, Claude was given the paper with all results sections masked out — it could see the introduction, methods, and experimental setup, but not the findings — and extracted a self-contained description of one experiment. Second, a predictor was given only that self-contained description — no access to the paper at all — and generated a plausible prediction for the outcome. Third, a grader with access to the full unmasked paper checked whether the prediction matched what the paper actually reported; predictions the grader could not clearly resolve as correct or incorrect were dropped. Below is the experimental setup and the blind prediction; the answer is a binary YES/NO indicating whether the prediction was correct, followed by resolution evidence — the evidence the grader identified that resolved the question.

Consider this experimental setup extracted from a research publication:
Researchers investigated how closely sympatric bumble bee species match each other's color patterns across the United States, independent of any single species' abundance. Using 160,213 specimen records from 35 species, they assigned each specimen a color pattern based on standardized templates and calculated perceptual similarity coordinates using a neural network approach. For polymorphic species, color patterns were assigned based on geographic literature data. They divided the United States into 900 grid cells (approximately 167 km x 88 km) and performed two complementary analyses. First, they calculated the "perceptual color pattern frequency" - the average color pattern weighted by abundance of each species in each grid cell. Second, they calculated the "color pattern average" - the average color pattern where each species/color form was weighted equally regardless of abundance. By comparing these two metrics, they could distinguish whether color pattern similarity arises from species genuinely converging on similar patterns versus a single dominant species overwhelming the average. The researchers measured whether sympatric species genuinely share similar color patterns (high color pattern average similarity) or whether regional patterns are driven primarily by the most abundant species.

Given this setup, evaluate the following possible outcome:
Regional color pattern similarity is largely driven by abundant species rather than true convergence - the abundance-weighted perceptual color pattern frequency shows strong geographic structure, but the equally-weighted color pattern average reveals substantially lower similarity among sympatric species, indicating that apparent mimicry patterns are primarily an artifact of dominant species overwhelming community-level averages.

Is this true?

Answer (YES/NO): NO